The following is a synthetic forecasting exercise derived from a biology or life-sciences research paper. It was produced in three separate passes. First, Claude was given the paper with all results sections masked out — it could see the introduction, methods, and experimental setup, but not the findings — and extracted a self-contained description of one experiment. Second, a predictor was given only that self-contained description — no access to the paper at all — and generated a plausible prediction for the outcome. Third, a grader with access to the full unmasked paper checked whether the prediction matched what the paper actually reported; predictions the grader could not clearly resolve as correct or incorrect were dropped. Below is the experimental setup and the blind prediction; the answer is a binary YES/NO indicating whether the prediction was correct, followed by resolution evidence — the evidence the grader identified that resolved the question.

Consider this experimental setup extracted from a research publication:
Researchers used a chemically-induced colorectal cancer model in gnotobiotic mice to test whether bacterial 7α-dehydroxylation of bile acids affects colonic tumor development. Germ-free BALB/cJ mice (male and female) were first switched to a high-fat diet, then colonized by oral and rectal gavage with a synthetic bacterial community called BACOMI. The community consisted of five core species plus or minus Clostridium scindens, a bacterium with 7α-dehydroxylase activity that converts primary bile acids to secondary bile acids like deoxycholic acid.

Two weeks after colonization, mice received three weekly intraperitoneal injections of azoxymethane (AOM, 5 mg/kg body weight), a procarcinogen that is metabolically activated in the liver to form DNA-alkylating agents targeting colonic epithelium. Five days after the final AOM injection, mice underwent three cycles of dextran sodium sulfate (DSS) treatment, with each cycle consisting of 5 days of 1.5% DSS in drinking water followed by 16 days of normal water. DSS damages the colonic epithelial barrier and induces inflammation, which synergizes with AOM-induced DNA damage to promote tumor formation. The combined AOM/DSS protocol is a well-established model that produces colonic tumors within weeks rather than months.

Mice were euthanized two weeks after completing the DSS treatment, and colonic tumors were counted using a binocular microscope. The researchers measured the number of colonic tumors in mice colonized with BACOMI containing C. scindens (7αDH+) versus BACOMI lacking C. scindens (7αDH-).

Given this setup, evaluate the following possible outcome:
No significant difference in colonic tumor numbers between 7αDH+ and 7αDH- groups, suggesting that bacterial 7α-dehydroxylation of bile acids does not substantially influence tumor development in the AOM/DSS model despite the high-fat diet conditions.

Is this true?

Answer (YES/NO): NO